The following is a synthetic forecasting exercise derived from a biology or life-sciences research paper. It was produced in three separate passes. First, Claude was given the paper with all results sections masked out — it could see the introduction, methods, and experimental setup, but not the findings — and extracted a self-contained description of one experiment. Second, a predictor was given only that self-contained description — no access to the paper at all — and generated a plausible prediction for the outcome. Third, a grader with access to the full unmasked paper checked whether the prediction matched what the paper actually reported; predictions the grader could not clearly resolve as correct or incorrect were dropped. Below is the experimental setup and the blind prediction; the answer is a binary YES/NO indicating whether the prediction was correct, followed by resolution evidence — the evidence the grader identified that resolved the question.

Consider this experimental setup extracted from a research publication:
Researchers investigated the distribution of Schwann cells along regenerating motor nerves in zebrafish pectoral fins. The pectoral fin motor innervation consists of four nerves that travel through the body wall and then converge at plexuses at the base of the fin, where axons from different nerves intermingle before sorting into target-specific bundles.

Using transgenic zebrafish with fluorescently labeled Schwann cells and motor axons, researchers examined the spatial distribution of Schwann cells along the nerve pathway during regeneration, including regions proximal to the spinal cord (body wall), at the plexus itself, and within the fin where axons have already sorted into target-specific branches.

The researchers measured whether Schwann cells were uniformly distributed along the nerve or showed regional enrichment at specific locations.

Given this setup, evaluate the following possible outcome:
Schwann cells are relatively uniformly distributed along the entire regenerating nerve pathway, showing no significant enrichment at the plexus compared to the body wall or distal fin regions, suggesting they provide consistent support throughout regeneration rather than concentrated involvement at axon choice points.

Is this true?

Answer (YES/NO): NO